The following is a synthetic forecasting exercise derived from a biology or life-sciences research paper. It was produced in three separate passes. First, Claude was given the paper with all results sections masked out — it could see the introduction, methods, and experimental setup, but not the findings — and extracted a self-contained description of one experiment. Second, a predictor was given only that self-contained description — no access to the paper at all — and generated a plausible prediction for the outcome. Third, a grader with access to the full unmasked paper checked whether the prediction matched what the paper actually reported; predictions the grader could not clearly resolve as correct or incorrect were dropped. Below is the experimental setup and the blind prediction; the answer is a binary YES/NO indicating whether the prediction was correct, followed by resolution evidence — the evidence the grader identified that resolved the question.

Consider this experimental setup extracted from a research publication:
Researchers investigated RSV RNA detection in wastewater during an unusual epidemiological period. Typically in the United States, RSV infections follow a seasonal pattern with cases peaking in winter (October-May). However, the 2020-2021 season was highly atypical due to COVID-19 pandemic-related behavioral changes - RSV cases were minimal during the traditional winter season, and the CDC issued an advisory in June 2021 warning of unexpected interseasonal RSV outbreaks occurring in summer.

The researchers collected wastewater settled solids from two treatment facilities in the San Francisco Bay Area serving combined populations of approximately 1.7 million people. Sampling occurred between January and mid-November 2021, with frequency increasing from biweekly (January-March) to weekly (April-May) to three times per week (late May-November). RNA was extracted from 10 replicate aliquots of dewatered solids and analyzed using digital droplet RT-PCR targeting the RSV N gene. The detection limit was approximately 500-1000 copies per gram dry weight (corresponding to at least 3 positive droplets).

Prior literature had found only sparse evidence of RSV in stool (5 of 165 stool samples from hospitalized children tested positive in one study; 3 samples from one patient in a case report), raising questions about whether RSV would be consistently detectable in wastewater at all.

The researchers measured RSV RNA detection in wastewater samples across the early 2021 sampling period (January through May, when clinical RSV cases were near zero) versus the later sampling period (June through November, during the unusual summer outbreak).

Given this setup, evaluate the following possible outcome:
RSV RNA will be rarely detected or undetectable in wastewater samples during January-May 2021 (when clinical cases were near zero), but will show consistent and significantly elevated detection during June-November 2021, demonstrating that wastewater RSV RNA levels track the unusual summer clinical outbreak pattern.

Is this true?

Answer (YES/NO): YES